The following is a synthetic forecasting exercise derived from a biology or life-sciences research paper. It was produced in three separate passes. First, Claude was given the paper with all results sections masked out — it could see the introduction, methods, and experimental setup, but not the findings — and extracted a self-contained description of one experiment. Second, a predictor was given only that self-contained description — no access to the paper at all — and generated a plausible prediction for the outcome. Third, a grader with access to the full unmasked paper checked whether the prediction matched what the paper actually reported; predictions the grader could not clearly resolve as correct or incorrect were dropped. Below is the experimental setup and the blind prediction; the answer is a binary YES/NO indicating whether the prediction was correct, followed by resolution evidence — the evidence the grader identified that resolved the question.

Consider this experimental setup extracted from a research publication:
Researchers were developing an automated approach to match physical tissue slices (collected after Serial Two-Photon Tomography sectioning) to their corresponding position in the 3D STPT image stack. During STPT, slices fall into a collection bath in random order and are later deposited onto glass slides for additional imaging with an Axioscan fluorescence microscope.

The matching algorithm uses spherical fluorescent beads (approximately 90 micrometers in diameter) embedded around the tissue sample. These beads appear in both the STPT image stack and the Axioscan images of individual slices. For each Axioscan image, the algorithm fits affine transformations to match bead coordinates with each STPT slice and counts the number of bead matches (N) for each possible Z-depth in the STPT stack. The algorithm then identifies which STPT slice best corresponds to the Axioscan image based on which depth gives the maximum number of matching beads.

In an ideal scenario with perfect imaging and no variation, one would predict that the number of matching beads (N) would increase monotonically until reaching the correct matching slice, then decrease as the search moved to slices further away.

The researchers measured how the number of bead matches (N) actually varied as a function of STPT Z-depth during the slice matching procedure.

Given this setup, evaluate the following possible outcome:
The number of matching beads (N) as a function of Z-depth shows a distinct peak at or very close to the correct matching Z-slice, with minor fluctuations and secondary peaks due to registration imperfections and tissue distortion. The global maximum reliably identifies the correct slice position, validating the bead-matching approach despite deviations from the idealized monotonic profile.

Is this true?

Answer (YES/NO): YES